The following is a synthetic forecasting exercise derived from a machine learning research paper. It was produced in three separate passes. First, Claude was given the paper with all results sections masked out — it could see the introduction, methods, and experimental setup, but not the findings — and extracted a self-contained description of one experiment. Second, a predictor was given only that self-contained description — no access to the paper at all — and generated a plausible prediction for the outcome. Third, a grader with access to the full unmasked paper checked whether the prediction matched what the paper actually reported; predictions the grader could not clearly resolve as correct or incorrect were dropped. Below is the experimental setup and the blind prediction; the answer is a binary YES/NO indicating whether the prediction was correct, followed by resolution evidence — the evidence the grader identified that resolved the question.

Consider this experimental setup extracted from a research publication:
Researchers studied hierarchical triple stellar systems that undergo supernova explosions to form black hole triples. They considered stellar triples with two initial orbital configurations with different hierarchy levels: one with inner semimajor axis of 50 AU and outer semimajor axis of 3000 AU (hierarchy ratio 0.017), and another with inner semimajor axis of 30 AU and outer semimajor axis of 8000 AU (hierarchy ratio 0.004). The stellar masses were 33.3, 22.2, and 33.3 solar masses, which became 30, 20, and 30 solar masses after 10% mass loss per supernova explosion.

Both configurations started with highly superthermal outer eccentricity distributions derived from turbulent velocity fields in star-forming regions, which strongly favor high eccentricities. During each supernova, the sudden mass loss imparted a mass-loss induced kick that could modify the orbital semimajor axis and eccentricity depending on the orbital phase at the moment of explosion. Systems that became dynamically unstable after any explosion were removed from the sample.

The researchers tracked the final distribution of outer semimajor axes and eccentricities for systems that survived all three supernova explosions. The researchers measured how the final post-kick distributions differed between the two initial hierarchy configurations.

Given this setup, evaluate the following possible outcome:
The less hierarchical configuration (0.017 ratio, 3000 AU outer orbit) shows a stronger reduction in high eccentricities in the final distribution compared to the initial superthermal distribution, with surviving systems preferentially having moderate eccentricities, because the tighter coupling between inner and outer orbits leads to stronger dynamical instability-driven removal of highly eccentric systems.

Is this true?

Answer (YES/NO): YES